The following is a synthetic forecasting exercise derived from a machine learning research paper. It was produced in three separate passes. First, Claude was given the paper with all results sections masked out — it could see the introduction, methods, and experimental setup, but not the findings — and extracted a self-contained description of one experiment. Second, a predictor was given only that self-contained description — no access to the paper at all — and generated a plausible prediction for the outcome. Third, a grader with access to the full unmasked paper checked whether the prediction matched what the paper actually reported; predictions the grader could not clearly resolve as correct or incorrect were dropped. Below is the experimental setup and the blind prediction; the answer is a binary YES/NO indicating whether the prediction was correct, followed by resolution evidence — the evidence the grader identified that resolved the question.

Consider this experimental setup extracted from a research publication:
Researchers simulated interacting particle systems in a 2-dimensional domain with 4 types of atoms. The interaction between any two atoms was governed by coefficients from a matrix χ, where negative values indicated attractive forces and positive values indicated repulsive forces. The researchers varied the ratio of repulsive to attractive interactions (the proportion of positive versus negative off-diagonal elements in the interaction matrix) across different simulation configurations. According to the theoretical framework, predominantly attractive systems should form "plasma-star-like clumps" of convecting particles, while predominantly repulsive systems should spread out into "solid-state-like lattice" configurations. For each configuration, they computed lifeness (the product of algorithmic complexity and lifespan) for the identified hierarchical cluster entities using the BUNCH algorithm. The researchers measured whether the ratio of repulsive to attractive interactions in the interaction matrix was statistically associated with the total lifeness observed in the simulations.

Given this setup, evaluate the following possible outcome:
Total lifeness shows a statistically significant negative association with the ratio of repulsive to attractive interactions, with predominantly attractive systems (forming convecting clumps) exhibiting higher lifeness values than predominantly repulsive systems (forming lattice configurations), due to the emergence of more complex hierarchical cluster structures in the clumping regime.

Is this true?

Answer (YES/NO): NO